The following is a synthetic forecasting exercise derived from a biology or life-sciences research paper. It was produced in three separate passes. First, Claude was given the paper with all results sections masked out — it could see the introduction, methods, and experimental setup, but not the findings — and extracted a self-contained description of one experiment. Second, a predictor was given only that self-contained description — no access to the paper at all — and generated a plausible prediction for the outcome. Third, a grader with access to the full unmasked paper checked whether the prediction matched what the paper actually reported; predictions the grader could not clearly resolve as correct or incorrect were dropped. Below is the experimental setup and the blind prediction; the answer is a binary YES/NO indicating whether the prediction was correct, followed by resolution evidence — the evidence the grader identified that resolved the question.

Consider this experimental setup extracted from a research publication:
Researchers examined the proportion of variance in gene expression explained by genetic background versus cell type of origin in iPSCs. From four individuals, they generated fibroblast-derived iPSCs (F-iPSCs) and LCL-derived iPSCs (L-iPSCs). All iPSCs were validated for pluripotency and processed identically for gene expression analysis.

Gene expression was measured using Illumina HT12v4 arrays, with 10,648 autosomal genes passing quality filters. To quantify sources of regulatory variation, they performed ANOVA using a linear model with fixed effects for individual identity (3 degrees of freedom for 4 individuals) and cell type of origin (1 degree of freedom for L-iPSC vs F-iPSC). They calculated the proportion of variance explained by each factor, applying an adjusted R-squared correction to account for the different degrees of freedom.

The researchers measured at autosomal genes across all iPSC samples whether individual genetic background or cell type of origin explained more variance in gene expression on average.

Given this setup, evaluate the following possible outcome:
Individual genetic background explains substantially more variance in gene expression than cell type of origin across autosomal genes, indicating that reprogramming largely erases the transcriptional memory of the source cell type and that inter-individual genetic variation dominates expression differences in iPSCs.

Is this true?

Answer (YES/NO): YES